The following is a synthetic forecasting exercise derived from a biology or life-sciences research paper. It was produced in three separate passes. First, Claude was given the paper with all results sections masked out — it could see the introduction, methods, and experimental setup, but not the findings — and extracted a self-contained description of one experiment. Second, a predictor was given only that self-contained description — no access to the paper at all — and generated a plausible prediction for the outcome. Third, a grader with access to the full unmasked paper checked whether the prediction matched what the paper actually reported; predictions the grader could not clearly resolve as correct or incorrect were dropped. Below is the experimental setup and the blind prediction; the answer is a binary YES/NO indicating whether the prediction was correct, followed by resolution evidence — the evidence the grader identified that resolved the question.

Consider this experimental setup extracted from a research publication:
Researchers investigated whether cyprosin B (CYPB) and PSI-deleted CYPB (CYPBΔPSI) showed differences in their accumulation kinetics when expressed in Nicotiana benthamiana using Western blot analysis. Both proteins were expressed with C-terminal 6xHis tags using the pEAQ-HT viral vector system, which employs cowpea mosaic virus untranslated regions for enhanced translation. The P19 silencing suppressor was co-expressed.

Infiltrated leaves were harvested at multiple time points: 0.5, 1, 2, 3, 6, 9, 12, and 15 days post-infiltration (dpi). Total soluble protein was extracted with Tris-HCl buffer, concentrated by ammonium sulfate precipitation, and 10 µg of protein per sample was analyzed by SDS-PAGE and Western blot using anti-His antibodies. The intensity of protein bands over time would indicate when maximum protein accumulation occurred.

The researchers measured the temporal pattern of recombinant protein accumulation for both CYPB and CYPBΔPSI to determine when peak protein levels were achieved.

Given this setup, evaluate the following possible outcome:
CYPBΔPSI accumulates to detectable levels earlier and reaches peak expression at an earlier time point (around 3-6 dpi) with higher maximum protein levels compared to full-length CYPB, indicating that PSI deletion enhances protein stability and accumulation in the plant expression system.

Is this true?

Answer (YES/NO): NO